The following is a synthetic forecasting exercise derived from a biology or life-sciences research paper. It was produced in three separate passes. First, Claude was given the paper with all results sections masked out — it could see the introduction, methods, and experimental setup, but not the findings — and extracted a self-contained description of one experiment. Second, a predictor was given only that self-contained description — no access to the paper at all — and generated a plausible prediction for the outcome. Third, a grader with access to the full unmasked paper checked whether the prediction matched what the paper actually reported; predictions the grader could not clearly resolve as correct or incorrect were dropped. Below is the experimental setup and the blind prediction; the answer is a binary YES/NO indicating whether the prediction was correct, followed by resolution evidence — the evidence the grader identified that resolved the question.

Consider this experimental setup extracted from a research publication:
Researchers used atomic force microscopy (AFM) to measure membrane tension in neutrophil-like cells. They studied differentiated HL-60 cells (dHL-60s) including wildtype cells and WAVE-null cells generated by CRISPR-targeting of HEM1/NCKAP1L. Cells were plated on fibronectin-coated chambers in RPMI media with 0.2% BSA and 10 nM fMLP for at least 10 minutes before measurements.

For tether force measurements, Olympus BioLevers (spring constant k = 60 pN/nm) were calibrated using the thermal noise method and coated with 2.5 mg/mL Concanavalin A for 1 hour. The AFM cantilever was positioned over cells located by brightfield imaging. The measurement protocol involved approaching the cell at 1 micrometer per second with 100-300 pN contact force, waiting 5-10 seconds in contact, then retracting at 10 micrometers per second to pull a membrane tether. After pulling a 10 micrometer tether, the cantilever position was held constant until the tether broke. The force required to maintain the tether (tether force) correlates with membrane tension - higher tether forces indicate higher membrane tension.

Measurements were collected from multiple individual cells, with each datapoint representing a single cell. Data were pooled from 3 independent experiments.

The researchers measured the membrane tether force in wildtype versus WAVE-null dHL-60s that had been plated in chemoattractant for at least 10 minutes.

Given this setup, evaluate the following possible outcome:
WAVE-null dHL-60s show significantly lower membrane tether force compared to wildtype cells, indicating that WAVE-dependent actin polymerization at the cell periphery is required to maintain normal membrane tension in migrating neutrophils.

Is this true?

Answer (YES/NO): YES